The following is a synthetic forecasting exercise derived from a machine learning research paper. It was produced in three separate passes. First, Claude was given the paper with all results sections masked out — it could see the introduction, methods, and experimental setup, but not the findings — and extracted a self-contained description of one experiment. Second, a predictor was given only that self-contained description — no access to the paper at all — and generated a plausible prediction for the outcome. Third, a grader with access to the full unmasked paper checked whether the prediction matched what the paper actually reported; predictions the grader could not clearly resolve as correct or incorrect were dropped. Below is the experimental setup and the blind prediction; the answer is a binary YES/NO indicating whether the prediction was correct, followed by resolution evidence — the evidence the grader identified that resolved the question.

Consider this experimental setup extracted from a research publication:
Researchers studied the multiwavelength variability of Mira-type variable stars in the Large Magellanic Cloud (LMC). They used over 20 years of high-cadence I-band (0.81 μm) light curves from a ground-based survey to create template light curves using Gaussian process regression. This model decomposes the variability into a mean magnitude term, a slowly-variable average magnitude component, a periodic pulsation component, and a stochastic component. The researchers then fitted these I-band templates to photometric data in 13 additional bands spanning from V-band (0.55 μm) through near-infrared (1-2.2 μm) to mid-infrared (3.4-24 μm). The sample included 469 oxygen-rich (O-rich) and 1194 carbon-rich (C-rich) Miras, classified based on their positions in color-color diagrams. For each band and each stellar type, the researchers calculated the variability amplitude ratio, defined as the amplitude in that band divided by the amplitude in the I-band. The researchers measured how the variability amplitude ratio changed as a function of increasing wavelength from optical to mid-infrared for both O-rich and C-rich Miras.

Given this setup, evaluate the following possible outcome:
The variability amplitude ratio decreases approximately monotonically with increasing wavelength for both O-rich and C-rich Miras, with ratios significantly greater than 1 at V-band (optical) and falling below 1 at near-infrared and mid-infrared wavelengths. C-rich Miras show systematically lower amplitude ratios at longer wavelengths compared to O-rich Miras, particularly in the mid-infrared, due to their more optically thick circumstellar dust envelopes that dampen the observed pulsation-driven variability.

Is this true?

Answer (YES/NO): NO